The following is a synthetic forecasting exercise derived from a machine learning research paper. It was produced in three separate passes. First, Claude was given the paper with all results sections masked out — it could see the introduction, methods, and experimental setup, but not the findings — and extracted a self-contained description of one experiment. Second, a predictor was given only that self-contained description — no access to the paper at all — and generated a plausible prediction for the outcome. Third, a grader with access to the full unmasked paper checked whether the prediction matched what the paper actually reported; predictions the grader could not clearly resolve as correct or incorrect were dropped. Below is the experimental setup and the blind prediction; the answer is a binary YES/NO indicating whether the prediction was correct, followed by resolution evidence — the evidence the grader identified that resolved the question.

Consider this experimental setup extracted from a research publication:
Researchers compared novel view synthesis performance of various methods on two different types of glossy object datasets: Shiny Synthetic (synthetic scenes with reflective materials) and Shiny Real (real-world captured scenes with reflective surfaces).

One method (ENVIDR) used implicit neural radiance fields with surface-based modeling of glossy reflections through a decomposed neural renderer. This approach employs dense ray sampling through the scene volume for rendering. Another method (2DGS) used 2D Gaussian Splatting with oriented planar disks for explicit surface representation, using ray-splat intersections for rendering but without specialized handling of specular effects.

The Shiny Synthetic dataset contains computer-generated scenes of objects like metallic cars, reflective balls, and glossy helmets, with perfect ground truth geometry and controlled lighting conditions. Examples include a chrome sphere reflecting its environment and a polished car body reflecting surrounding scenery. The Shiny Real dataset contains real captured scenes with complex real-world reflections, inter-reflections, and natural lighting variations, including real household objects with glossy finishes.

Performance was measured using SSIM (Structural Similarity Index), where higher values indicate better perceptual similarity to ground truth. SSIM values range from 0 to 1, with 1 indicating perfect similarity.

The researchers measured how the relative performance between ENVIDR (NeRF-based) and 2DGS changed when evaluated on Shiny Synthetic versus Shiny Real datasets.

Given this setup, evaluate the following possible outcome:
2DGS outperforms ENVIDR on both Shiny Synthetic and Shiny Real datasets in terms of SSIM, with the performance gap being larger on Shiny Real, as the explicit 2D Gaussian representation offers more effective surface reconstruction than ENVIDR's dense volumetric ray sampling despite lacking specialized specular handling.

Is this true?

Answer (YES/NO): NO